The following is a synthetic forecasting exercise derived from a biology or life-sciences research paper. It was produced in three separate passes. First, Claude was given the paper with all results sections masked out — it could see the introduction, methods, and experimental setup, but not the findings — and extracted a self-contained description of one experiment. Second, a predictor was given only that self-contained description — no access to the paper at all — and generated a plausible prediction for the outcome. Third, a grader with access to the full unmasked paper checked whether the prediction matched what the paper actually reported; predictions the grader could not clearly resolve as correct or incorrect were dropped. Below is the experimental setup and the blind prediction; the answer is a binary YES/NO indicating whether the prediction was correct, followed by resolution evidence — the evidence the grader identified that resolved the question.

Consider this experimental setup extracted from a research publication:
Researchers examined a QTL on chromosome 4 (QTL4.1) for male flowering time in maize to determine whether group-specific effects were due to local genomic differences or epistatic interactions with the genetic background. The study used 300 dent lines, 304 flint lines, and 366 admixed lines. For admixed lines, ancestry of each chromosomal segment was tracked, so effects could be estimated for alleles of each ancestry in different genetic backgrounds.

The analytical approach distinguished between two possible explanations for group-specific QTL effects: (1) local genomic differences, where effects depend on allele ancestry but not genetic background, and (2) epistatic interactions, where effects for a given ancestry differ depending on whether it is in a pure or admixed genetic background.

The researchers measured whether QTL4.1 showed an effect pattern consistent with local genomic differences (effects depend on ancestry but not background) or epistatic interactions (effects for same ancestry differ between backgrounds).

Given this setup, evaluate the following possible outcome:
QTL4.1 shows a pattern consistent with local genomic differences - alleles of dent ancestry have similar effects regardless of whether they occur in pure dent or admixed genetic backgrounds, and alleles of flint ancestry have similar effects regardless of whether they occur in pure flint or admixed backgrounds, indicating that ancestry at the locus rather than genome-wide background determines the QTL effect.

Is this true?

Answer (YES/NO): YES